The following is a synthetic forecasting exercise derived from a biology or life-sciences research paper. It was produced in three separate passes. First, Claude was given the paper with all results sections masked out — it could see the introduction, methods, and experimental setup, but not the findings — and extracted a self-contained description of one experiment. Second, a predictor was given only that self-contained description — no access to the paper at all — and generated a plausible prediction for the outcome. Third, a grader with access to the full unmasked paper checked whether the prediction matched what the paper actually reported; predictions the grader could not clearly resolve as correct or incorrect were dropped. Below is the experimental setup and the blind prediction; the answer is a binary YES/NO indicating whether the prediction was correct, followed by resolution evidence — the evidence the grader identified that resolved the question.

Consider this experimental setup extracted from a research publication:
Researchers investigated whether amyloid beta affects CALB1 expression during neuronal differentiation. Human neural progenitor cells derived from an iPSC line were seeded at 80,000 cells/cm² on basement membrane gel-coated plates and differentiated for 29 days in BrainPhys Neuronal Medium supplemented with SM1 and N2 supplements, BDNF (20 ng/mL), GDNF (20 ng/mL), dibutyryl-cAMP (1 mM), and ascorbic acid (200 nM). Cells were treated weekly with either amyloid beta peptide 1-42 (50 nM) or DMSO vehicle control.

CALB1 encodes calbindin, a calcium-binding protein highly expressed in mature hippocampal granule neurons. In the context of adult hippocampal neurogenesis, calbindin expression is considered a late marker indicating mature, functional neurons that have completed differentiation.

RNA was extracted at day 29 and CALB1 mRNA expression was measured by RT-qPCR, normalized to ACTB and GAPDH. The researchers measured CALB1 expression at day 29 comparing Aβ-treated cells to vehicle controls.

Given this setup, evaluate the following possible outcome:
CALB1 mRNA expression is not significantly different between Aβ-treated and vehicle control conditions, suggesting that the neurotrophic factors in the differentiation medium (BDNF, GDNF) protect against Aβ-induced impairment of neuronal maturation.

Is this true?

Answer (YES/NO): NO